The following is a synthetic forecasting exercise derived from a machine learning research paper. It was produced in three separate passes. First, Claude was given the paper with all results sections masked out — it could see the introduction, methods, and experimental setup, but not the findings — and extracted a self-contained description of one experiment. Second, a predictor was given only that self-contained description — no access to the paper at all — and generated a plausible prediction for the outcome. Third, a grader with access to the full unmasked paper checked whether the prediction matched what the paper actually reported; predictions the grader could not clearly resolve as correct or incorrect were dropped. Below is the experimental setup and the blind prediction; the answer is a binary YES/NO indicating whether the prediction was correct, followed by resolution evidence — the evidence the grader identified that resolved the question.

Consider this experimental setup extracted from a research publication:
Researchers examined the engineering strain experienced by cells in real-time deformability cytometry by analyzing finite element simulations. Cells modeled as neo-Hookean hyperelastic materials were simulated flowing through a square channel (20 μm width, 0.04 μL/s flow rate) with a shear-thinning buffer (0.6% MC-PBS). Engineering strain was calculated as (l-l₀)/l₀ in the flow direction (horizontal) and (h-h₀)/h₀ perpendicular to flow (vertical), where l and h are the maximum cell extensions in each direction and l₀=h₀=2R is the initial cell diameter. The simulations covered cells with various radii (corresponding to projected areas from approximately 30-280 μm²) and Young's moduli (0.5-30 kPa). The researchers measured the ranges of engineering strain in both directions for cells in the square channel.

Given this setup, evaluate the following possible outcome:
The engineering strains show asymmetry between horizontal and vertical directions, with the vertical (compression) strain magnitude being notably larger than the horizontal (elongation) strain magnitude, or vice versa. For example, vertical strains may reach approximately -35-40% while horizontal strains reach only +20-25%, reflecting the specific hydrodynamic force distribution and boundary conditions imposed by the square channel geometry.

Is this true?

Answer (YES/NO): NO